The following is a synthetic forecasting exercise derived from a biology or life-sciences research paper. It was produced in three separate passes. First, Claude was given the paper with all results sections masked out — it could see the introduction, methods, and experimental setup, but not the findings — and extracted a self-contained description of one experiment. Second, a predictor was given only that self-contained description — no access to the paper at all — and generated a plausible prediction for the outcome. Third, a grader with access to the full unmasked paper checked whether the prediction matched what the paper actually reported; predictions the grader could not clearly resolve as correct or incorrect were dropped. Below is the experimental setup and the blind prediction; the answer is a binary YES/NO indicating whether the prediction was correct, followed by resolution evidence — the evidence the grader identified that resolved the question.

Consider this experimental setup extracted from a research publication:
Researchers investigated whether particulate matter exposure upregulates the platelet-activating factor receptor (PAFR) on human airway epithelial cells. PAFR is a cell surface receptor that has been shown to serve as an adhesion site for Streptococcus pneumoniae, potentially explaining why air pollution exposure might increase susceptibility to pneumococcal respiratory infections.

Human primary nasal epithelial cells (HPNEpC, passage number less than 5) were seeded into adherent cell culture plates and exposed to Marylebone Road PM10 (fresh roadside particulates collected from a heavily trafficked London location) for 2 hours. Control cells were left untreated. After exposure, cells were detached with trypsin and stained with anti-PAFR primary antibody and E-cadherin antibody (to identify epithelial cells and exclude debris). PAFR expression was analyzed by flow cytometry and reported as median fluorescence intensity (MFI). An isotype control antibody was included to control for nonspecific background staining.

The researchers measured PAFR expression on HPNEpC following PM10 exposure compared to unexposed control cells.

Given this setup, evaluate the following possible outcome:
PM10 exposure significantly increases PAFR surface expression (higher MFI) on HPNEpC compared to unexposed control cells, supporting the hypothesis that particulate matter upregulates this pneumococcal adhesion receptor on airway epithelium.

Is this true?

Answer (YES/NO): YES